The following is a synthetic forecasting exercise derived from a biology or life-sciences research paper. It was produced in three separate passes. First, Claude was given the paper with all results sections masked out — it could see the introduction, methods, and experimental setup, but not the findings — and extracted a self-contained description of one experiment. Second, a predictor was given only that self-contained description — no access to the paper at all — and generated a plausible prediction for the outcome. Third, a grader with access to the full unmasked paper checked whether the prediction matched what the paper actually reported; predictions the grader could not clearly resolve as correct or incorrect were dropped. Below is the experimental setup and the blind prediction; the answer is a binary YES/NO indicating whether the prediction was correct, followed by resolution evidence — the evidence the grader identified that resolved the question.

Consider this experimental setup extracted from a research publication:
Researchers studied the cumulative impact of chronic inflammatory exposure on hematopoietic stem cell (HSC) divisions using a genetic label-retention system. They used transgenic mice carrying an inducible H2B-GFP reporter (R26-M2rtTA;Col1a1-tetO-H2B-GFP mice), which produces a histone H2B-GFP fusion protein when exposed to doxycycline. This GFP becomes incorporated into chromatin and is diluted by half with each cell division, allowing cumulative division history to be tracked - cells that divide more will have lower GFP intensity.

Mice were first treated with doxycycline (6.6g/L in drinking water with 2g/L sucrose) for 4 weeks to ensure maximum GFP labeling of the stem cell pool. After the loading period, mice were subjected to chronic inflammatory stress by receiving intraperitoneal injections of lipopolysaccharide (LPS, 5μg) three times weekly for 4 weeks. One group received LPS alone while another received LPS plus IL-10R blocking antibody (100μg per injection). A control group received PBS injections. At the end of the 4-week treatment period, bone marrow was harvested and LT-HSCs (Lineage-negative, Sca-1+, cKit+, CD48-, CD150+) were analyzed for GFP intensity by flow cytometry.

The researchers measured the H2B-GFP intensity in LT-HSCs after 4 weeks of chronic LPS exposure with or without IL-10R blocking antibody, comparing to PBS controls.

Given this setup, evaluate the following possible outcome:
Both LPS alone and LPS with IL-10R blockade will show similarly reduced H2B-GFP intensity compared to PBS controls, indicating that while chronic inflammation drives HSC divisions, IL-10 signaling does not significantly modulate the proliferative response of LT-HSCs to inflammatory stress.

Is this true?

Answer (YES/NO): NO